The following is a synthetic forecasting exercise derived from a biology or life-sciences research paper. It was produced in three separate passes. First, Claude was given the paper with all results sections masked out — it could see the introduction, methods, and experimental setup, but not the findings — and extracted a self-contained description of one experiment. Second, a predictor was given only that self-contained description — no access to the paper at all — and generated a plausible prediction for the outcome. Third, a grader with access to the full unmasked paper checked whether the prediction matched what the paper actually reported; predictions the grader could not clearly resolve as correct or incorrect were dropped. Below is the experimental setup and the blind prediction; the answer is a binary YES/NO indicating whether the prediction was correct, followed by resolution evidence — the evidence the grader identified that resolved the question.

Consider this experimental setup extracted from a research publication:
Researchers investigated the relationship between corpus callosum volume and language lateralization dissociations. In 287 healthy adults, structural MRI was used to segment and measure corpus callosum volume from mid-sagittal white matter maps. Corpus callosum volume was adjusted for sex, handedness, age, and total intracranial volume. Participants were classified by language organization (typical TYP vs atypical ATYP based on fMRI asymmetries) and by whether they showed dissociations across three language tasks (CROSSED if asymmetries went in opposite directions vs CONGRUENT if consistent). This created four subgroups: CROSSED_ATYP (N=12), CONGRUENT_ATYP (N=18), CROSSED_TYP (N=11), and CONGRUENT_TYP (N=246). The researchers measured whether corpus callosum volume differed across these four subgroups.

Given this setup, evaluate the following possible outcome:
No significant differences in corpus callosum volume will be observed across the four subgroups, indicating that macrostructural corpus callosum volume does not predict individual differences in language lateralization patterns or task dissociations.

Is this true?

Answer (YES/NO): NO